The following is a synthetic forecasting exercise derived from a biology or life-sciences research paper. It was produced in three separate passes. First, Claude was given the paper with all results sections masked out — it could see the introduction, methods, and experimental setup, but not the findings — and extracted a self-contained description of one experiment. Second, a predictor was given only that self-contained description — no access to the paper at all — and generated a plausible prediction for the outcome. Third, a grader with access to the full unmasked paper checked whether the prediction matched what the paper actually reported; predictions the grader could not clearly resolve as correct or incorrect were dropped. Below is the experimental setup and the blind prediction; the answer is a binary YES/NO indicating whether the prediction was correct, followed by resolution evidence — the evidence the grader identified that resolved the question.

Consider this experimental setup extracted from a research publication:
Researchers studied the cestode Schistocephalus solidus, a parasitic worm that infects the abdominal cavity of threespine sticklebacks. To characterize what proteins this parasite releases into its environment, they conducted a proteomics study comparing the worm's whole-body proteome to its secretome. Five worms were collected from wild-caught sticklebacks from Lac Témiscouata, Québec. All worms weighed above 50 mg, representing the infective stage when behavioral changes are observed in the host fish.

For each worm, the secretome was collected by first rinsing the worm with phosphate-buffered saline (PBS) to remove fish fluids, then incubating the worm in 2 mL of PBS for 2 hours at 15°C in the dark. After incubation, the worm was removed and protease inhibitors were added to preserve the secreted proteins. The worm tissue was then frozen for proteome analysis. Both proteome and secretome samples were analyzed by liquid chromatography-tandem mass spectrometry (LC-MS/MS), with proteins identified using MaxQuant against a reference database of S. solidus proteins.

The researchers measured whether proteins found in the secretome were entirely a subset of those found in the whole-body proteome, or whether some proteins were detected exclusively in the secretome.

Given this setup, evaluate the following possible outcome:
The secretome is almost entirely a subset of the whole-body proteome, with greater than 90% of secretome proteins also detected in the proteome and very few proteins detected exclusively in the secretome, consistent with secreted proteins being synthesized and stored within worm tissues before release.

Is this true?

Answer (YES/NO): YES